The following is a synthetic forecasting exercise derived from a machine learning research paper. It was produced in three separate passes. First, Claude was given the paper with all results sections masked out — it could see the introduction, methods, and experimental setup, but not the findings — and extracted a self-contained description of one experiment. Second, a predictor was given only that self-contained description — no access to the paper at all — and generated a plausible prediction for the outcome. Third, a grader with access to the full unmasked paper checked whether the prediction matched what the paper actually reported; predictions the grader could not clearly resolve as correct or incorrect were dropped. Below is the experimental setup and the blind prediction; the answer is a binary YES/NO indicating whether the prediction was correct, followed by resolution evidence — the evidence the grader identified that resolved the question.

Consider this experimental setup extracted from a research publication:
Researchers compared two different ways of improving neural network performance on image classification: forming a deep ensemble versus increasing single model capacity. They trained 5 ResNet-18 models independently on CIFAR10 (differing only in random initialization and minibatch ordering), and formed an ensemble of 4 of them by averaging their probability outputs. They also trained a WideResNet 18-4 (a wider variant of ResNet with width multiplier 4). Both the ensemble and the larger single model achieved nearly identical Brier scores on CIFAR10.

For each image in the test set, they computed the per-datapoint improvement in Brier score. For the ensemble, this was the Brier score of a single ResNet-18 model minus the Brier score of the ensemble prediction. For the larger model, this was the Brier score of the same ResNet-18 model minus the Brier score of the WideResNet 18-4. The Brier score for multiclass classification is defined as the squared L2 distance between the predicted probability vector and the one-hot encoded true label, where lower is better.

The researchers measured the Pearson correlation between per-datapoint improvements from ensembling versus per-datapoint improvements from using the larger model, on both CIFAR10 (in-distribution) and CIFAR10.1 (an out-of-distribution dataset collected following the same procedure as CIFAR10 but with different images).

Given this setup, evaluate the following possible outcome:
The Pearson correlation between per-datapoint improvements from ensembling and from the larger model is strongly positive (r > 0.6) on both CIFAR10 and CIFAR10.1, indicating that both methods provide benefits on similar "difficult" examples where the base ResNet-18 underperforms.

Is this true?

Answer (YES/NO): YES